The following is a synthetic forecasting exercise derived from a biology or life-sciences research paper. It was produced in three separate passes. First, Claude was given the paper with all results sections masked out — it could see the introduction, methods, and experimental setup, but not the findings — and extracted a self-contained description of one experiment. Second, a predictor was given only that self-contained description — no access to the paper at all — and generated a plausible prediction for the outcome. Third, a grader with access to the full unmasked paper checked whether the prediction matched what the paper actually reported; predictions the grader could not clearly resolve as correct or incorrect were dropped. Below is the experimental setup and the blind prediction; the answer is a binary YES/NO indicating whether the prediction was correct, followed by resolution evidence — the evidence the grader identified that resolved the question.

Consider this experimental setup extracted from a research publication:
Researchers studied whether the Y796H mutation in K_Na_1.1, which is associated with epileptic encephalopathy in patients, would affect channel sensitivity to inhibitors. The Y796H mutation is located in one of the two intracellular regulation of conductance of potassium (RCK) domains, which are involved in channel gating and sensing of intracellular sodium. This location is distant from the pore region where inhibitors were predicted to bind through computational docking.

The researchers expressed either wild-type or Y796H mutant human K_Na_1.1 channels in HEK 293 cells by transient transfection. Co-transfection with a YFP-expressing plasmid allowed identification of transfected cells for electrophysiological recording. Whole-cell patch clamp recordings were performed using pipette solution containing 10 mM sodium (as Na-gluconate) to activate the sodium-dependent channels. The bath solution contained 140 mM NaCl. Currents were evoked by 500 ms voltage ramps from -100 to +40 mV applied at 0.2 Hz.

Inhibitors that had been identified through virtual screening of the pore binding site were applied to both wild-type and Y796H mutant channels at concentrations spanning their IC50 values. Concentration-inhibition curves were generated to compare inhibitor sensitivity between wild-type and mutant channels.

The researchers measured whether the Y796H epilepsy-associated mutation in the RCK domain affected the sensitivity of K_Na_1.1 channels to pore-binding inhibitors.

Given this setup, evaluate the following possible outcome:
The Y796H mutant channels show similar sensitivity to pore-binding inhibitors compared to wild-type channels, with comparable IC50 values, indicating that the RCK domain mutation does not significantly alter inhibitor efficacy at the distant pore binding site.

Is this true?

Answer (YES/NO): NO